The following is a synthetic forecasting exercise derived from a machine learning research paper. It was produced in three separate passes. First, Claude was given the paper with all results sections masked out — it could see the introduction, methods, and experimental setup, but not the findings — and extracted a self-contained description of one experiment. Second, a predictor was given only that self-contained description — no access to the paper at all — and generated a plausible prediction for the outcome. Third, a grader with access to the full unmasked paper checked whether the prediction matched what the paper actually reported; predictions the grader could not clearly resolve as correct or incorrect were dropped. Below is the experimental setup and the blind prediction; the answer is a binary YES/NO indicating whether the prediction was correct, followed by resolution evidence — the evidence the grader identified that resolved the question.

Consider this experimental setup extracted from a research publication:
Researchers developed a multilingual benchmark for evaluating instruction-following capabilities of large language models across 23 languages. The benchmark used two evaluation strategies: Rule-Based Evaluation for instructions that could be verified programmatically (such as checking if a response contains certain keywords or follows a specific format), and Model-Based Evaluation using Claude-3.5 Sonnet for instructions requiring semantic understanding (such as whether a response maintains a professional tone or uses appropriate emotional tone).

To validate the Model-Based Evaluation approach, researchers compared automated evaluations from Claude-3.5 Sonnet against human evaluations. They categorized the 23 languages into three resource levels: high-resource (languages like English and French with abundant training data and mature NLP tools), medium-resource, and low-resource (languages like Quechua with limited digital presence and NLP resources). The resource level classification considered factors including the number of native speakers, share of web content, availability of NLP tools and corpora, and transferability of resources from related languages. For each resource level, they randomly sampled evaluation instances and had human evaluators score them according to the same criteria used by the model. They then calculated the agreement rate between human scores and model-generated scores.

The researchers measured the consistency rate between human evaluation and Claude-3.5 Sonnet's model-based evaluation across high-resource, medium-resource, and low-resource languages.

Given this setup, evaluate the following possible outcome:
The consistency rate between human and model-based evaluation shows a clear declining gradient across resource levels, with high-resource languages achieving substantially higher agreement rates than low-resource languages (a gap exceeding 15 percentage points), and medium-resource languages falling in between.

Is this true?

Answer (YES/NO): NO